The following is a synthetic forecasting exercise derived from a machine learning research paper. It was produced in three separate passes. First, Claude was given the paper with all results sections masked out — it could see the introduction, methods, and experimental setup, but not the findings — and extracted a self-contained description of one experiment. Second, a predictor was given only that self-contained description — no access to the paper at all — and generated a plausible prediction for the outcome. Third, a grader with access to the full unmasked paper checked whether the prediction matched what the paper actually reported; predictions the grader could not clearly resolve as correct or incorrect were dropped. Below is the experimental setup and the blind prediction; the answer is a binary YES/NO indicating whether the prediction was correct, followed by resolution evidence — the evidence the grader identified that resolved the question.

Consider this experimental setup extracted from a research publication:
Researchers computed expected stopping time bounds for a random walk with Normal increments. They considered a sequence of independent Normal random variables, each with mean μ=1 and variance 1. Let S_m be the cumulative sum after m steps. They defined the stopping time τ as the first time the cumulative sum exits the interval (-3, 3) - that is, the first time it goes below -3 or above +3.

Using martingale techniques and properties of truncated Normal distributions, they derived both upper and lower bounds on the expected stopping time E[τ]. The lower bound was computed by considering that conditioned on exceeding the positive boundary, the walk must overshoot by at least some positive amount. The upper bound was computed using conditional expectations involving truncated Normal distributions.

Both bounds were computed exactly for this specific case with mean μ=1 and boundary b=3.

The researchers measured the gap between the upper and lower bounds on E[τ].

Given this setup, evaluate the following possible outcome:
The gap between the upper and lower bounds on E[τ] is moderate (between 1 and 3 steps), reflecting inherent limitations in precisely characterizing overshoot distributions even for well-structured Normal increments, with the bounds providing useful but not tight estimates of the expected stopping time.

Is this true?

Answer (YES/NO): YES